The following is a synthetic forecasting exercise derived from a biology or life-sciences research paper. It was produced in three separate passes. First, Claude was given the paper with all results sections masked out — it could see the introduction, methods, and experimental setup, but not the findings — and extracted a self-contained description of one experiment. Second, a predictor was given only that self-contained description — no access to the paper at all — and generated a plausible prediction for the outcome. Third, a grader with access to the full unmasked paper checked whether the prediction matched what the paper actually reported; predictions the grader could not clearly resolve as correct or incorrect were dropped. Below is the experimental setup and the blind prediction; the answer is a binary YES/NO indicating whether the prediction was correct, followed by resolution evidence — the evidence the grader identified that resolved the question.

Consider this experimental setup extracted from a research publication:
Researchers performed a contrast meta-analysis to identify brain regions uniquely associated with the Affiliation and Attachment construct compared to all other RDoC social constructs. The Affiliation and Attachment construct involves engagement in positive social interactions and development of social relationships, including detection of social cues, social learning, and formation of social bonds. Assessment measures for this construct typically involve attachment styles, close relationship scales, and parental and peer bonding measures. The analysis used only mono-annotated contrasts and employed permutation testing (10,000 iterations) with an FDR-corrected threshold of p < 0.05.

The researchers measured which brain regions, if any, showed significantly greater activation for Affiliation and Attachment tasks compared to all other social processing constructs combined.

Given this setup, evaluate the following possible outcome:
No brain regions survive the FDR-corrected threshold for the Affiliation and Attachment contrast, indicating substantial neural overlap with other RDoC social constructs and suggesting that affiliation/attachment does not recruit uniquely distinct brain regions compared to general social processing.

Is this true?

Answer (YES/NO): NO